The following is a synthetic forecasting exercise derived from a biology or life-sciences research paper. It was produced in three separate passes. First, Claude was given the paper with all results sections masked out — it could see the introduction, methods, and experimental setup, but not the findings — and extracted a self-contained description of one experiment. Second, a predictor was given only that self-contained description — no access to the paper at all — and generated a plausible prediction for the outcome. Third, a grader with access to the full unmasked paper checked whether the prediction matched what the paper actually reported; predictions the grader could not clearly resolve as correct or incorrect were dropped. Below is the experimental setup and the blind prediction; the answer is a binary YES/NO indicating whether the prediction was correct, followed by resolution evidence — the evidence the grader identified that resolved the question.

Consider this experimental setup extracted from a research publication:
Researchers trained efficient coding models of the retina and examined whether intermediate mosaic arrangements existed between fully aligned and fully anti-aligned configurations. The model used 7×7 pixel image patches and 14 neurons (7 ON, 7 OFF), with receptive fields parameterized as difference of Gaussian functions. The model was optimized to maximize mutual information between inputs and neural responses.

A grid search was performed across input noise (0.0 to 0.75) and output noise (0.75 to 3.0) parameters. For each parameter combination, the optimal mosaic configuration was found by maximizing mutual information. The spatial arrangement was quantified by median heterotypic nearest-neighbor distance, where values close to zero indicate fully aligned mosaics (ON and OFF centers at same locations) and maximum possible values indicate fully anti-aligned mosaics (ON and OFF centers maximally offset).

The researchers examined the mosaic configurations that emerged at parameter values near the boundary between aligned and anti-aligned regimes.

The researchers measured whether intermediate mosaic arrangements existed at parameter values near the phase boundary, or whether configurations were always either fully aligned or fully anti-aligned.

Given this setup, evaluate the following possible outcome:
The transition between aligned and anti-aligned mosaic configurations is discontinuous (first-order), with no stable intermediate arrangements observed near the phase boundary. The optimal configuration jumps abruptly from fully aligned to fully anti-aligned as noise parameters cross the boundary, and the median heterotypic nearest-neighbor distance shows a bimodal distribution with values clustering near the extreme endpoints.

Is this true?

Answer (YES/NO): NO